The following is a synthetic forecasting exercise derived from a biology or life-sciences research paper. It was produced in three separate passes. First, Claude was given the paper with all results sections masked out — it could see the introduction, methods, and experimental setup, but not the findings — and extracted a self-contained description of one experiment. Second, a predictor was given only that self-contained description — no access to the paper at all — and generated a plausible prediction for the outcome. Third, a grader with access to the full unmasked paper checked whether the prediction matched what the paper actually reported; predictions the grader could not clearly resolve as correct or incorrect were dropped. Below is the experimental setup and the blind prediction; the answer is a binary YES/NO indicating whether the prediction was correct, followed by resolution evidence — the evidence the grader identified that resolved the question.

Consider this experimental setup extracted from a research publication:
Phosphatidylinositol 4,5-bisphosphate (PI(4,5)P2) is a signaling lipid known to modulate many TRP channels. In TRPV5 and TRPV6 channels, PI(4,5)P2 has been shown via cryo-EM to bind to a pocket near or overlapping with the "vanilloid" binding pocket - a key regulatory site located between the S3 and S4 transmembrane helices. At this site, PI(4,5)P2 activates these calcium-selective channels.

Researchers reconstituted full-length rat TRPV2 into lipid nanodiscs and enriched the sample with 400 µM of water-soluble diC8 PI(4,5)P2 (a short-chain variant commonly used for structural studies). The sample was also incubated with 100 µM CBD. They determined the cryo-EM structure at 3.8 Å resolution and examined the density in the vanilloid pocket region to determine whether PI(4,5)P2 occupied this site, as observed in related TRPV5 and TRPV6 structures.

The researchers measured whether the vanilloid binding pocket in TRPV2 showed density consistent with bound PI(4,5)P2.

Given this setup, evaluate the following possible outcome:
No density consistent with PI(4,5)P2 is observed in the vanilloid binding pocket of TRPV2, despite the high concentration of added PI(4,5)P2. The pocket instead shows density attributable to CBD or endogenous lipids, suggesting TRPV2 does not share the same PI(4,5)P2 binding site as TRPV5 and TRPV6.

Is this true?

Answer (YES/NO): NO